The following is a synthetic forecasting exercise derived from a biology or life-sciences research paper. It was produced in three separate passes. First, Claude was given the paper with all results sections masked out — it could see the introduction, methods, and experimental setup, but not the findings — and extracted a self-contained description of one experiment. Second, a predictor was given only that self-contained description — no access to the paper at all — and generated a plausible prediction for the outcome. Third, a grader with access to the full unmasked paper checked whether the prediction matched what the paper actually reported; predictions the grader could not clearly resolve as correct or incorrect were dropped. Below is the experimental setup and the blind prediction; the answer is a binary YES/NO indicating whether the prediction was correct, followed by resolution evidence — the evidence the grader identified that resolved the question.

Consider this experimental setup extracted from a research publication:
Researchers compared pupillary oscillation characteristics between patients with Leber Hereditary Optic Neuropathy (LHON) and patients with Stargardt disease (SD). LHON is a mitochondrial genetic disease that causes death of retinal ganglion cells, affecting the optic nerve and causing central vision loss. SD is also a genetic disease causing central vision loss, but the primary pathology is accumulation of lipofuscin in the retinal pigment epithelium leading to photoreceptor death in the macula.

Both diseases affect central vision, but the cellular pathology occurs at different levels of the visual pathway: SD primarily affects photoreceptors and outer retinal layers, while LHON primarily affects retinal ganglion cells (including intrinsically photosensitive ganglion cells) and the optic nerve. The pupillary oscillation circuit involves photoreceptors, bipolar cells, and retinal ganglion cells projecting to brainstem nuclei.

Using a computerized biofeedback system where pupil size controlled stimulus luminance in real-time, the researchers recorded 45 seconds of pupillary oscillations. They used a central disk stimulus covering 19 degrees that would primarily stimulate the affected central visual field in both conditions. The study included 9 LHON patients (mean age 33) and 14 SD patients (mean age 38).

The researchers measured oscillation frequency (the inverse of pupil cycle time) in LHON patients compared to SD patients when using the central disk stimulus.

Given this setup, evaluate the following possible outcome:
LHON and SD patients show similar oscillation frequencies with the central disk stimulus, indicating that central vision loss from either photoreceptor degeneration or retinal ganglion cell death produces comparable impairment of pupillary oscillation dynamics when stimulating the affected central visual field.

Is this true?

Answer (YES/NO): YES